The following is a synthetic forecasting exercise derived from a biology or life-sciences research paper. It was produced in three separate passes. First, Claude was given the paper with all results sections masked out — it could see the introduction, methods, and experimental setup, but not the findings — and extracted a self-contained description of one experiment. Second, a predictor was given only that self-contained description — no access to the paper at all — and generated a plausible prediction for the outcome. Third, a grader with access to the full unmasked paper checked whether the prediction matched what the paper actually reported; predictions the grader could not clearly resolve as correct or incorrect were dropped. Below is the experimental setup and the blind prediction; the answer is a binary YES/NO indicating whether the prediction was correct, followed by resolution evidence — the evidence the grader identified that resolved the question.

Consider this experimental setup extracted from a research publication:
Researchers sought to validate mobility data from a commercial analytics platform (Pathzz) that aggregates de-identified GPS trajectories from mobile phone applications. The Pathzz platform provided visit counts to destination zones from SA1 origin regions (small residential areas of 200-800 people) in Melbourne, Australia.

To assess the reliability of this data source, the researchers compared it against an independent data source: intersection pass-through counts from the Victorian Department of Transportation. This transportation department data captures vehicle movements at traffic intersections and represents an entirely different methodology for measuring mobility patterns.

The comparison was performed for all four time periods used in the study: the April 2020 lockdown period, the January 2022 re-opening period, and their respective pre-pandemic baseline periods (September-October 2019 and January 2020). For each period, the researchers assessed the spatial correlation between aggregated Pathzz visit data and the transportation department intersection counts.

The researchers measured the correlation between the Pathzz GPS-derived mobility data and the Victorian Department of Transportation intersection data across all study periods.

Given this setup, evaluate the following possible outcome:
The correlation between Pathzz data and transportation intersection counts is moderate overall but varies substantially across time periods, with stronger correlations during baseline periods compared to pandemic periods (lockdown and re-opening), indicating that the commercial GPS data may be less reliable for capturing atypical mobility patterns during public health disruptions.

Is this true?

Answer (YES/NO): NO